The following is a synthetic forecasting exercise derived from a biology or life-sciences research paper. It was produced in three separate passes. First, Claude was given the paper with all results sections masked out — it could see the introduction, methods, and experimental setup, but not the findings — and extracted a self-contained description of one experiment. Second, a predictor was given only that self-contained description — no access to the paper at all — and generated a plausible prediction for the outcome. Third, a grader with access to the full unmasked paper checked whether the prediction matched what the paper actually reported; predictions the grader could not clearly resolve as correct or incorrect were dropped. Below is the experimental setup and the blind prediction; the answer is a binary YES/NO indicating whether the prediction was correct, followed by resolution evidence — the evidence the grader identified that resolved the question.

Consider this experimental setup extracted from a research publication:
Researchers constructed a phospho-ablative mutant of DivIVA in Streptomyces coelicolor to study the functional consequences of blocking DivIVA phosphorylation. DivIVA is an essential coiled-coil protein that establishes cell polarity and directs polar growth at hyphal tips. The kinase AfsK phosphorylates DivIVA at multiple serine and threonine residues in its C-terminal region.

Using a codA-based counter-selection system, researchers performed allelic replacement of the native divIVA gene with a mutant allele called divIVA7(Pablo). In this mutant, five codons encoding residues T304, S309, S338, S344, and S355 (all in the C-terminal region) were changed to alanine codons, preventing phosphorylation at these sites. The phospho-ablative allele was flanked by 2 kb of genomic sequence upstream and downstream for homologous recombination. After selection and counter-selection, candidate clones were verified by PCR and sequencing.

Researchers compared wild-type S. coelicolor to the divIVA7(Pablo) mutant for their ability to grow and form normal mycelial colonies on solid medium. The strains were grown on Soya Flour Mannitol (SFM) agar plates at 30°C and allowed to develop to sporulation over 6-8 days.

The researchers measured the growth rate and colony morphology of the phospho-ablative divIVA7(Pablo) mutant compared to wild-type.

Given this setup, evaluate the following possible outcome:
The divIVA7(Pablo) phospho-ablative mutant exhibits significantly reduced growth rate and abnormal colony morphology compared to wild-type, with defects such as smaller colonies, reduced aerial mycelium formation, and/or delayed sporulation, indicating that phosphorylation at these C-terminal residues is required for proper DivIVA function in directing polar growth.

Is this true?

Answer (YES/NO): NO